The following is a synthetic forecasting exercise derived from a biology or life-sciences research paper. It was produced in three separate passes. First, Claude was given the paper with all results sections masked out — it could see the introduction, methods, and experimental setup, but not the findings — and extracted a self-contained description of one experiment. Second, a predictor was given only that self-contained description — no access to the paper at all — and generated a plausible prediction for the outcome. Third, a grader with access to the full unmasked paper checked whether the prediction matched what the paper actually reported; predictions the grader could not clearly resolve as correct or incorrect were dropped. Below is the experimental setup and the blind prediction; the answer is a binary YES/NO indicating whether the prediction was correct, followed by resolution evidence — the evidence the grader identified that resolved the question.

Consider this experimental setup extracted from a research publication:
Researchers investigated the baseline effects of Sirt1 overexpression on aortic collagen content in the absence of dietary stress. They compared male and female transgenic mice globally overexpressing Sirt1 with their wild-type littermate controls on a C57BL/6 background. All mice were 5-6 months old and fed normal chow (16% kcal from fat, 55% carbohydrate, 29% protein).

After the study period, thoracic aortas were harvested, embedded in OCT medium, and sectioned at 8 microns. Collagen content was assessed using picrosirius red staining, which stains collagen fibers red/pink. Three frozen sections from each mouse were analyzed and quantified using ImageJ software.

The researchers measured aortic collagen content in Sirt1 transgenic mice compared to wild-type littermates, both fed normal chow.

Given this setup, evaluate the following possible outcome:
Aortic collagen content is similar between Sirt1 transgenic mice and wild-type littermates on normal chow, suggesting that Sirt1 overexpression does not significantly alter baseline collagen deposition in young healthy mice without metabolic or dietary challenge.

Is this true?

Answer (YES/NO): YES